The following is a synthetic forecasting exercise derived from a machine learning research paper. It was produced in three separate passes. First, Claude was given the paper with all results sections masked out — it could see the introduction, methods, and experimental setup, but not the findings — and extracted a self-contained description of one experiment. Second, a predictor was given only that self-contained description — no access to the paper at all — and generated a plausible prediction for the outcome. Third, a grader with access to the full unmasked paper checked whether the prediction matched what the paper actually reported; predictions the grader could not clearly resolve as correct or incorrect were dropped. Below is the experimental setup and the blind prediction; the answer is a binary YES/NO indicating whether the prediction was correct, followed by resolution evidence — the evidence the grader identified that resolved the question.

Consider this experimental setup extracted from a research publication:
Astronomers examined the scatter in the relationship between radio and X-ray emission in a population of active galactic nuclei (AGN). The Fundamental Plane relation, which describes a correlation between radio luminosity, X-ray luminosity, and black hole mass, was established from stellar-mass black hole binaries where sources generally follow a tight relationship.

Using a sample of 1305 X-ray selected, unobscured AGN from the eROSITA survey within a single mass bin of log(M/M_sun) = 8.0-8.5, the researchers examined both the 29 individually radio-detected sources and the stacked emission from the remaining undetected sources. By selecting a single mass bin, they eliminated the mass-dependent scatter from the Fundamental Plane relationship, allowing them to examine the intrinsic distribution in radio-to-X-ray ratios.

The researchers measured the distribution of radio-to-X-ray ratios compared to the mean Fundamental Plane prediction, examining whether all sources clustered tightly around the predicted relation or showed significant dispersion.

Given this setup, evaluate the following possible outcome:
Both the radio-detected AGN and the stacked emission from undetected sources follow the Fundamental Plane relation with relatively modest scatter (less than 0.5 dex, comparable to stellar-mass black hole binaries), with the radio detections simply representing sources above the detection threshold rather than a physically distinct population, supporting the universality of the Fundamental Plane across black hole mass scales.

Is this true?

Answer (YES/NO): NO